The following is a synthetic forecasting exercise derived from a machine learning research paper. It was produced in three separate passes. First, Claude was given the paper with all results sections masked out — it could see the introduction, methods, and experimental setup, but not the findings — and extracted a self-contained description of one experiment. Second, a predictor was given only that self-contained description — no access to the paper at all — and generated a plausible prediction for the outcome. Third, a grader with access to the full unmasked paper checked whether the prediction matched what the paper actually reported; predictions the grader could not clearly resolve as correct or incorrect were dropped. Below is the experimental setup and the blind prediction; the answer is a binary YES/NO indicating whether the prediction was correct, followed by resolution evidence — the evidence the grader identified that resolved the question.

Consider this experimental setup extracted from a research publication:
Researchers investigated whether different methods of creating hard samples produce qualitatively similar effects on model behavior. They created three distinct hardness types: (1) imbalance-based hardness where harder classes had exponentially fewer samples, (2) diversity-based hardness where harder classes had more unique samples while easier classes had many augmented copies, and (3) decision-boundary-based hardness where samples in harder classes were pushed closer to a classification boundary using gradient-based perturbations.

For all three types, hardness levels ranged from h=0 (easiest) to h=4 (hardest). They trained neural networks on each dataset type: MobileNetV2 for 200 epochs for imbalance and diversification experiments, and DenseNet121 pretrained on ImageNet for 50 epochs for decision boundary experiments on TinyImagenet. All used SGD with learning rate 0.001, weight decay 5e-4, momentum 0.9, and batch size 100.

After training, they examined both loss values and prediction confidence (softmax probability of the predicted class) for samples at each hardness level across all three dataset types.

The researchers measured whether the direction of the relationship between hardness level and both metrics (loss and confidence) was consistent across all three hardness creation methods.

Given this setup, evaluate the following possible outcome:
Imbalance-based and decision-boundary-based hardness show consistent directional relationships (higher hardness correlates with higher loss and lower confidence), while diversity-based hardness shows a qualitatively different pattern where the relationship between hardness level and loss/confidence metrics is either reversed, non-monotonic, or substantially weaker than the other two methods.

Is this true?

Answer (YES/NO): NO